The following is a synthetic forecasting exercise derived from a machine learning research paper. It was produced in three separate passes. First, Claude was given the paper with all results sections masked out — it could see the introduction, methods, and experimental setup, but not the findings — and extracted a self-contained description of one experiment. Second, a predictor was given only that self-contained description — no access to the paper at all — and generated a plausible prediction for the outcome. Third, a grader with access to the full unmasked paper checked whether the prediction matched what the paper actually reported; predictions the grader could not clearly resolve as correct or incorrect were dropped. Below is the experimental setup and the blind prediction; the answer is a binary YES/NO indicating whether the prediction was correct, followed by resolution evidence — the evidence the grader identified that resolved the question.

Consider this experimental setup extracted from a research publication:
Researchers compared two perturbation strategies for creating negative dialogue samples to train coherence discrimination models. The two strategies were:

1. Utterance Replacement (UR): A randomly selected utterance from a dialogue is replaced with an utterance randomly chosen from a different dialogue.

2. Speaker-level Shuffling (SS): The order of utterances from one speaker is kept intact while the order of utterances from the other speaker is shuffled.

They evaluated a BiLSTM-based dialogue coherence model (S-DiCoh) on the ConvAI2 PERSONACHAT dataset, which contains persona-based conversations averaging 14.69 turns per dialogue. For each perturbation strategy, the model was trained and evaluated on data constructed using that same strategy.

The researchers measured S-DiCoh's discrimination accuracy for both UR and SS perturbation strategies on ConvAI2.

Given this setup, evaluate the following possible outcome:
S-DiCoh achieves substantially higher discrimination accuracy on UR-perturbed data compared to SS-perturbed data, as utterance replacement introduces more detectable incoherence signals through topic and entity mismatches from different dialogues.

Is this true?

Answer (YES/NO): NO